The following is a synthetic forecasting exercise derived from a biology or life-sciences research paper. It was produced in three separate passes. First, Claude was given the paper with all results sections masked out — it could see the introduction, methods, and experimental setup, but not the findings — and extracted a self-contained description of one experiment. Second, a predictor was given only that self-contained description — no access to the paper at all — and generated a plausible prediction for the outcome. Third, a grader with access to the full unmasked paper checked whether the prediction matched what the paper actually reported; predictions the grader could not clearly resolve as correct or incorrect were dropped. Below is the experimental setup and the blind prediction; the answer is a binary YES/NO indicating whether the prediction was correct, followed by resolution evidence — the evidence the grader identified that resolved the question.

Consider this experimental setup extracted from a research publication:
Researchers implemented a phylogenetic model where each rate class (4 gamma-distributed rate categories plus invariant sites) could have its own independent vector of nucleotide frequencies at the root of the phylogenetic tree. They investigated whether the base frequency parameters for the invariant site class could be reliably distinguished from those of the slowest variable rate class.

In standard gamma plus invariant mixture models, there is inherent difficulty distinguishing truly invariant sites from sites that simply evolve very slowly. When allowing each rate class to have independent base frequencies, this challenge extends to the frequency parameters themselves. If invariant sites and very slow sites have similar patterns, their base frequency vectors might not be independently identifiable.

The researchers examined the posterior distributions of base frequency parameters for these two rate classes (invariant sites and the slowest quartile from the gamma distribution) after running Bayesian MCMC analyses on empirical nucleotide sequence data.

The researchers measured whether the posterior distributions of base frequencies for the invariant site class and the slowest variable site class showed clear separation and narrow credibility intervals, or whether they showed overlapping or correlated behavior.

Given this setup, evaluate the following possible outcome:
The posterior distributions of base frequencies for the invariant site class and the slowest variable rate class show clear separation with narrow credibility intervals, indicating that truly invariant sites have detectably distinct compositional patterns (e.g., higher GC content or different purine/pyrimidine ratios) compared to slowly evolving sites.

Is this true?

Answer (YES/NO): NO